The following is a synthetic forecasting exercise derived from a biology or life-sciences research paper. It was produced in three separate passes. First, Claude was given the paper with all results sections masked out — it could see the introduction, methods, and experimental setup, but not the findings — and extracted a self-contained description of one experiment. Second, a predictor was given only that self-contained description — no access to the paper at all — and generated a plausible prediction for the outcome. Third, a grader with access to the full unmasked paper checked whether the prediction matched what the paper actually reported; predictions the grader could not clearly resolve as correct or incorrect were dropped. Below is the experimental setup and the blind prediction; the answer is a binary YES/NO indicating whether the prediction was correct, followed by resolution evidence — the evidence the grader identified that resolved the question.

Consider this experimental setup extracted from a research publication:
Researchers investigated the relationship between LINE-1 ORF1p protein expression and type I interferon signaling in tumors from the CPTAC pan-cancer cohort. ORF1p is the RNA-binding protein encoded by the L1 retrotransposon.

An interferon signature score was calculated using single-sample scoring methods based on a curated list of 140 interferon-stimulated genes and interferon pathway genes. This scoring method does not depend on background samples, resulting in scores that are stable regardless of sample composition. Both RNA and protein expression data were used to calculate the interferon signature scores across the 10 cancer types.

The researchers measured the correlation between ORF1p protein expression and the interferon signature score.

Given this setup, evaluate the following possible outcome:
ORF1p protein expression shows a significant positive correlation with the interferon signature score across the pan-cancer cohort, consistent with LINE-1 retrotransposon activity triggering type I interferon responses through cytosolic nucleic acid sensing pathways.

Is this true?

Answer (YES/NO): NO